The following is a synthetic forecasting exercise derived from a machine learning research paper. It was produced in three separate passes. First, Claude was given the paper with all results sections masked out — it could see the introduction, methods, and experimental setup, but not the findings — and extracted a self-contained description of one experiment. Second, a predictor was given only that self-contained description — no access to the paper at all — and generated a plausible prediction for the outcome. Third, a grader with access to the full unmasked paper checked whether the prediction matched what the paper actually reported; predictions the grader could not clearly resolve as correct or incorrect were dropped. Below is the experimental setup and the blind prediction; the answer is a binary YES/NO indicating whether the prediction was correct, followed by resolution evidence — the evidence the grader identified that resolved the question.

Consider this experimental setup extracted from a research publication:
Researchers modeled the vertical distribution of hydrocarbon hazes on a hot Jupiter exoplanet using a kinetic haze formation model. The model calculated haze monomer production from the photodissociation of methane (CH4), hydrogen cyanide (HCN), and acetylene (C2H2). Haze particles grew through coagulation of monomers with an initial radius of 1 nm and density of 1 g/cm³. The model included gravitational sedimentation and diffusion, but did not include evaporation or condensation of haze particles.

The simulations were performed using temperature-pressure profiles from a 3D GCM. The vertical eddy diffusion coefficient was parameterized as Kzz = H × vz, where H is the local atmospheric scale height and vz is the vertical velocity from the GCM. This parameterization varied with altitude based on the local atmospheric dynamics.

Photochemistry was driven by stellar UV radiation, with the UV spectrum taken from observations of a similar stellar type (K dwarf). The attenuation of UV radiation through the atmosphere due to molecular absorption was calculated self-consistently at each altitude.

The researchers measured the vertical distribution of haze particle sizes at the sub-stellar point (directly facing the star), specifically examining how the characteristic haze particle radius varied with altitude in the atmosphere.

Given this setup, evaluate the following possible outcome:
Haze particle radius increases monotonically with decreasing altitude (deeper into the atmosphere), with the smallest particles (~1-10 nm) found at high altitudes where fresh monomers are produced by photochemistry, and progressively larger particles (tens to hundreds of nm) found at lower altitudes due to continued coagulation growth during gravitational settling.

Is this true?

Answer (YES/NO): NO